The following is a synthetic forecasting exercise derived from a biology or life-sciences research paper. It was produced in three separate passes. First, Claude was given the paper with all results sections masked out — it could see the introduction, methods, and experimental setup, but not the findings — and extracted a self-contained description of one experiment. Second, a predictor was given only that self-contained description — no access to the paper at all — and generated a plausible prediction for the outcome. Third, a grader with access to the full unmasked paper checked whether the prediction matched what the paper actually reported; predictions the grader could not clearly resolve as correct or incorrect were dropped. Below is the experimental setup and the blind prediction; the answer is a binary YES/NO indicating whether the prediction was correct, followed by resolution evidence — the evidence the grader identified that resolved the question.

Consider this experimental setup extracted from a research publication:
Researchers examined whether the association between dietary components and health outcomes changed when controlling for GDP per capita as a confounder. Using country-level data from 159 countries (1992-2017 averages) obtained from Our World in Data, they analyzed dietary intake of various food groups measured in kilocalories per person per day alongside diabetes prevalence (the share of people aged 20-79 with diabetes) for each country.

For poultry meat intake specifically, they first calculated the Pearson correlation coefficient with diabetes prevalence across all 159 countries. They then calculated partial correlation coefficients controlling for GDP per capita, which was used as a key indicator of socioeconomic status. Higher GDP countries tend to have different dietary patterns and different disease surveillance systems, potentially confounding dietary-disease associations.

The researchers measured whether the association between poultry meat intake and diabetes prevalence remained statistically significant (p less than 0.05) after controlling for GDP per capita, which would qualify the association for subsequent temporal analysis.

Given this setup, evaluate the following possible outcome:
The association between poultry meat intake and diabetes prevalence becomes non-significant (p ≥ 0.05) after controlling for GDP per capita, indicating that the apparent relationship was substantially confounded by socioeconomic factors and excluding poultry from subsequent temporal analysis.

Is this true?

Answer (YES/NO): NO